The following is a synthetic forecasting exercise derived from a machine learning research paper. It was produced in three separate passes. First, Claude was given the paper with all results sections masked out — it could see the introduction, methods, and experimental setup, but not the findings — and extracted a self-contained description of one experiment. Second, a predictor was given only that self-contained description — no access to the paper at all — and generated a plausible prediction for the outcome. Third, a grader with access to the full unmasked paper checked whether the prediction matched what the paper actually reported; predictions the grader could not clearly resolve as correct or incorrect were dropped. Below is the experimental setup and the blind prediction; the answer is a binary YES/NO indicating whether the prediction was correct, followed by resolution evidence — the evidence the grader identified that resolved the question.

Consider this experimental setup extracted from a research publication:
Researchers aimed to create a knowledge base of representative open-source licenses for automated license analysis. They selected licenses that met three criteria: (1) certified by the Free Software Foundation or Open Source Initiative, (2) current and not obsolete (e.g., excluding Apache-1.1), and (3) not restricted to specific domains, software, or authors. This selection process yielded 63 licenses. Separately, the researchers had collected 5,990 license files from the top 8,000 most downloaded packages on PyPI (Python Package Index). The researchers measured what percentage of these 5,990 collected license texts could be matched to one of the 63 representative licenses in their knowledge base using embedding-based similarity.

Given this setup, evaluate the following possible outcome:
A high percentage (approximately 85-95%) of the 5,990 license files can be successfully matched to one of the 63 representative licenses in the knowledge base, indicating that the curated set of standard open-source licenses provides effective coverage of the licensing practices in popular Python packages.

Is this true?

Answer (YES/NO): YES